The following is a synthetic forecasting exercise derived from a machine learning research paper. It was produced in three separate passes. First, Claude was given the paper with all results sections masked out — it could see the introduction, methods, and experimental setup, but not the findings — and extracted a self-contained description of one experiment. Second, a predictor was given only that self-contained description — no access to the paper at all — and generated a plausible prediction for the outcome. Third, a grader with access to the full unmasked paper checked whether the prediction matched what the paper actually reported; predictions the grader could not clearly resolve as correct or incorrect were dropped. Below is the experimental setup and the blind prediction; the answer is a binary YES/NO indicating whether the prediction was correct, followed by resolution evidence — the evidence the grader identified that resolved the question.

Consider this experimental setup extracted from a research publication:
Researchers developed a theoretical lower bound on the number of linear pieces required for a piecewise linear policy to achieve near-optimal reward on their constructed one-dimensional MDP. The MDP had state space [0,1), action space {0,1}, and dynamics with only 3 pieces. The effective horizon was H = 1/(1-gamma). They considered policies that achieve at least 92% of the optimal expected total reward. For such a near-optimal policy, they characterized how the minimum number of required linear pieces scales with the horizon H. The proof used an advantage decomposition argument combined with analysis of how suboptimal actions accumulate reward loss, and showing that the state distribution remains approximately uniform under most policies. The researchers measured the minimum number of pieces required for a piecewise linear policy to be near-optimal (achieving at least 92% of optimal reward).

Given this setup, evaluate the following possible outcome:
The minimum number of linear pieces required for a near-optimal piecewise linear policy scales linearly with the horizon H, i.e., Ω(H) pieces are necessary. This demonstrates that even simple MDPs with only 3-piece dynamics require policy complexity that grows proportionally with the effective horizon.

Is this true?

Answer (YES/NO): NO